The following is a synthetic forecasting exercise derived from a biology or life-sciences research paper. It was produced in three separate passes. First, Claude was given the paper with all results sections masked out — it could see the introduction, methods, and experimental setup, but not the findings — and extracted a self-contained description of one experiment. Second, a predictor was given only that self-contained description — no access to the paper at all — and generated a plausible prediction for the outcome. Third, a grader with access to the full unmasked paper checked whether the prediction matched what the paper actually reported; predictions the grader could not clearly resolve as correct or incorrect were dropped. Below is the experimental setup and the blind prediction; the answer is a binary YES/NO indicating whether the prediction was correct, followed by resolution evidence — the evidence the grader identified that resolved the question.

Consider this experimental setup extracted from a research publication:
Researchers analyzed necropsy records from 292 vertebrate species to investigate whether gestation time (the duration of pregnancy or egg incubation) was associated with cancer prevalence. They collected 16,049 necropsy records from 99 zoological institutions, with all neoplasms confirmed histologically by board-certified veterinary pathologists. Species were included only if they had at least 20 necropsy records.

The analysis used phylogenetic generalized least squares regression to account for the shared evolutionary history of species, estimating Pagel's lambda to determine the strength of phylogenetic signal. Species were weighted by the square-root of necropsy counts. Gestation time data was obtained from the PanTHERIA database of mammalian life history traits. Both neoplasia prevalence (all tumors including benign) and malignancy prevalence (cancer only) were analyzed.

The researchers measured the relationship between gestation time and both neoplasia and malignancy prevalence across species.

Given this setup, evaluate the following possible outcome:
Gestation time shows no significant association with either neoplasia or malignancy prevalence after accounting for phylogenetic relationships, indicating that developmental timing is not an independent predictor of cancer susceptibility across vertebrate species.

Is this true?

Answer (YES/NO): NO